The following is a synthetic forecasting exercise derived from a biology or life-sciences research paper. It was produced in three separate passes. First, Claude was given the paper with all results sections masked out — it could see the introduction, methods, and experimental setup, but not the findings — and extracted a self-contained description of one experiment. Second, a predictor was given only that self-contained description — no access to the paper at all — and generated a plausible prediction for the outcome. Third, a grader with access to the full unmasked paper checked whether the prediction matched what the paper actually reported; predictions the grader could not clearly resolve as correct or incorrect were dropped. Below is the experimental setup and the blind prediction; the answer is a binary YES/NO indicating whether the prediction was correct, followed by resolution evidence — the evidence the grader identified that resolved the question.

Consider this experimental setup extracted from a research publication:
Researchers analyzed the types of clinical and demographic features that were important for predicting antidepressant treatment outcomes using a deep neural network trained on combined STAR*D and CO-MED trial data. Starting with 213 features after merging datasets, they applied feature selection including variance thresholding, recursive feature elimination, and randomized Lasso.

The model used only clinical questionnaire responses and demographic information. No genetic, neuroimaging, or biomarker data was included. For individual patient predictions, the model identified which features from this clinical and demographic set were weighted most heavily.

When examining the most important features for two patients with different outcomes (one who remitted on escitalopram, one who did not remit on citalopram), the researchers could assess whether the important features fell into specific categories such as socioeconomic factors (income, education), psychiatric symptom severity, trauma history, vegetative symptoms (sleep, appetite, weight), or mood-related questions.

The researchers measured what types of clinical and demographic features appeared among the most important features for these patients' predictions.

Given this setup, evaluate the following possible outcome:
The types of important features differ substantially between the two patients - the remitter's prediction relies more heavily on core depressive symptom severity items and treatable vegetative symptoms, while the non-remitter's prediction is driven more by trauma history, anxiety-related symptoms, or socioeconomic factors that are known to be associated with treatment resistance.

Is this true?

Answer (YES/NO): NO